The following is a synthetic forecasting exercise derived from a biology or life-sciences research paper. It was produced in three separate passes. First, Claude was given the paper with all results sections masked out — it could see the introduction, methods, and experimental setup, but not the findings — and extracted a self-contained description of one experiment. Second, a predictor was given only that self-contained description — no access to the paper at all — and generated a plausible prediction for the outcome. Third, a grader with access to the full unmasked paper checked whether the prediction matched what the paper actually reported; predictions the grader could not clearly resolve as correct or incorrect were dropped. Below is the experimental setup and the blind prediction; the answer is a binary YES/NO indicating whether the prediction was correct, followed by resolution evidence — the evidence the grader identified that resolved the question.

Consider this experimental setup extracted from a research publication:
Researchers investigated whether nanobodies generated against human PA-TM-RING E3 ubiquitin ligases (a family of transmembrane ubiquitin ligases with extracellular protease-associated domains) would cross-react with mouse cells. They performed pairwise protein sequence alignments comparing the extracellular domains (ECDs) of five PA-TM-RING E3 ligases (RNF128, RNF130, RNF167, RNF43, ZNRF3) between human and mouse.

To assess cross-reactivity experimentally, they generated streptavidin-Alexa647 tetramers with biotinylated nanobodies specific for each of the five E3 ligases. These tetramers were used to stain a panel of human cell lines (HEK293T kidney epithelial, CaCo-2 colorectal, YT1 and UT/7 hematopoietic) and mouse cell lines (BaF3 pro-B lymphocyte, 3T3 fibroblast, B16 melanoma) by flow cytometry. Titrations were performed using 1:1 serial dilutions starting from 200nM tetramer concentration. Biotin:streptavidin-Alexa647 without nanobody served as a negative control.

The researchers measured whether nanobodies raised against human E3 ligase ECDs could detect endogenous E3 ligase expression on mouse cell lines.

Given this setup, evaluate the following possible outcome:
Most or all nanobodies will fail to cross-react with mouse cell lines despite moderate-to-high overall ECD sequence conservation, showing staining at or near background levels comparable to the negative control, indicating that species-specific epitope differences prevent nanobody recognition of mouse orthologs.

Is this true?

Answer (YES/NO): NO